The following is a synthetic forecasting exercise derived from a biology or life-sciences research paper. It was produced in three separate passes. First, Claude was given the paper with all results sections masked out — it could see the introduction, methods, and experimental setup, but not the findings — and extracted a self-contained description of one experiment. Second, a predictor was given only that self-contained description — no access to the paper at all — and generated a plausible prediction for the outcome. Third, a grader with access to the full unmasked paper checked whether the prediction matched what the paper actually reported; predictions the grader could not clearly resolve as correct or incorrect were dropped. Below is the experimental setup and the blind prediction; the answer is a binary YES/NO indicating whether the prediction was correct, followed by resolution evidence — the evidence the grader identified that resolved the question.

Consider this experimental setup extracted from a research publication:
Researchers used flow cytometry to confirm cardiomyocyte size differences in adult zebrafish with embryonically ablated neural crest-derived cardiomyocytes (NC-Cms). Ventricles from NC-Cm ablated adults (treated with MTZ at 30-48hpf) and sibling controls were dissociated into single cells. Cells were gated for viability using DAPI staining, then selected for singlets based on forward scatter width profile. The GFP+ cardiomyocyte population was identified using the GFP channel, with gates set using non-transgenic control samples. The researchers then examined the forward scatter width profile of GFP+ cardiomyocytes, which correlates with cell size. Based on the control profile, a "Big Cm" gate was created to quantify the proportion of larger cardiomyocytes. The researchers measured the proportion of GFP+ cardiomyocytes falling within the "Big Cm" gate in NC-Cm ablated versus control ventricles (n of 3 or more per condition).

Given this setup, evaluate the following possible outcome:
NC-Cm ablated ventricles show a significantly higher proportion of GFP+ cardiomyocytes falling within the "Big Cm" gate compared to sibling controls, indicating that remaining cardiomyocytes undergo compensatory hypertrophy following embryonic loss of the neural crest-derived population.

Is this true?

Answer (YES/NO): YES